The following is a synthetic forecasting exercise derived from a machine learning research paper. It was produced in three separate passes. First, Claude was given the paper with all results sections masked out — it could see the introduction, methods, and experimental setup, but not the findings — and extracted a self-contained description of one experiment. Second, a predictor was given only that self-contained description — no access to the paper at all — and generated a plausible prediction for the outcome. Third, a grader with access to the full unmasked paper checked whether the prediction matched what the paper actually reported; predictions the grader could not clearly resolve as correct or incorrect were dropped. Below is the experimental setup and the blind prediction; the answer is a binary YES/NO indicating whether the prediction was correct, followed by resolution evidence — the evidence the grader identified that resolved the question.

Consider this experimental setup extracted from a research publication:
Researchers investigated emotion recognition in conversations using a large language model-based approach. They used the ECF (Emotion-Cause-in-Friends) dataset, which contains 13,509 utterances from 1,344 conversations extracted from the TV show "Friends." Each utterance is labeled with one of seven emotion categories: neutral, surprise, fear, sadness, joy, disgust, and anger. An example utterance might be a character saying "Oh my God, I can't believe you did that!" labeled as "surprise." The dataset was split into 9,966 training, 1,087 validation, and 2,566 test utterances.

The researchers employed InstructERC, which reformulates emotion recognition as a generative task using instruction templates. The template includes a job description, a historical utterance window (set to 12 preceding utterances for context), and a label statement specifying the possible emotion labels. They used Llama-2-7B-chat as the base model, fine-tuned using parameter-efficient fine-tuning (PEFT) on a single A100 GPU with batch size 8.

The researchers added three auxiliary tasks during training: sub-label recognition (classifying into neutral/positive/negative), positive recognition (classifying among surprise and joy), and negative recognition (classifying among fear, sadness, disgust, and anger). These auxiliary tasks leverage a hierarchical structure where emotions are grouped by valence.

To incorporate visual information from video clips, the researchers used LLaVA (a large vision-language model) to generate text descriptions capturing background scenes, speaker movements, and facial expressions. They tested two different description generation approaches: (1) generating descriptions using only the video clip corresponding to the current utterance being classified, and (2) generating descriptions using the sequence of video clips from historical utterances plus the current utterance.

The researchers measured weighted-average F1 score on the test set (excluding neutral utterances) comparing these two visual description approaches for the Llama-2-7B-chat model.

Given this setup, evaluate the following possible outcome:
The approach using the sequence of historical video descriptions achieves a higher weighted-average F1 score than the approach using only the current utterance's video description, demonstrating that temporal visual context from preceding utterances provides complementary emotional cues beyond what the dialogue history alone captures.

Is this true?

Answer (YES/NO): NO